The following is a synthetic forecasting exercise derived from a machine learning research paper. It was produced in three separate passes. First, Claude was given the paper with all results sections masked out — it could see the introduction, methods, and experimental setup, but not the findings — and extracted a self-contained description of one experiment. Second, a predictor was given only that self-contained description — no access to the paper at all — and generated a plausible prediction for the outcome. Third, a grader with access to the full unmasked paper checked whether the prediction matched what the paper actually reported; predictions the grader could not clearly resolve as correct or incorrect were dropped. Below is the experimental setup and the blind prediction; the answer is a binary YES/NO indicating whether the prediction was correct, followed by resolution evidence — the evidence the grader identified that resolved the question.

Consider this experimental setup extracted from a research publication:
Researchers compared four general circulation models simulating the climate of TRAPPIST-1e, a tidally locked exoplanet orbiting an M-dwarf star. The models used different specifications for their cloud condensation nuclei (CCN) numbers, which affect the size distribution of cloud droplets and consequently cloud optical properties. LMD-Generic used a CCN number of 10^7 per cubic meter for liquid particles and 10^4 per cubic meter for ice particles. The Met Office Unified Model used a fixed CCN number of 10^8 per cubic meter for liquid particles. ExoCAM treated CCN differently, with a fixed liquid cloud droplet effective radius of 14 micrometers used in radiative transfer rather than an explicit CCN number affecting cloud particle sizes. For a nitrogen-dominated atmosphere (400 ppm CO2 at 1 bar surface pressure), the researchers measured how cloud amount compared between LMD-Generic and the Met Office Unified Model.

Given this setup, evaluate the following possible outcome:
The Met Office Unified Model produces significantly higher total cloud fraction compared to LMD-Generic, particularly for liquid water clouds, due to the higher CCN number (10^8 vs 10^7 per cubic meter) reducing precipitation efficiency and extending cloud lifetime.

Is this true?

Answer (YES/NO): NO